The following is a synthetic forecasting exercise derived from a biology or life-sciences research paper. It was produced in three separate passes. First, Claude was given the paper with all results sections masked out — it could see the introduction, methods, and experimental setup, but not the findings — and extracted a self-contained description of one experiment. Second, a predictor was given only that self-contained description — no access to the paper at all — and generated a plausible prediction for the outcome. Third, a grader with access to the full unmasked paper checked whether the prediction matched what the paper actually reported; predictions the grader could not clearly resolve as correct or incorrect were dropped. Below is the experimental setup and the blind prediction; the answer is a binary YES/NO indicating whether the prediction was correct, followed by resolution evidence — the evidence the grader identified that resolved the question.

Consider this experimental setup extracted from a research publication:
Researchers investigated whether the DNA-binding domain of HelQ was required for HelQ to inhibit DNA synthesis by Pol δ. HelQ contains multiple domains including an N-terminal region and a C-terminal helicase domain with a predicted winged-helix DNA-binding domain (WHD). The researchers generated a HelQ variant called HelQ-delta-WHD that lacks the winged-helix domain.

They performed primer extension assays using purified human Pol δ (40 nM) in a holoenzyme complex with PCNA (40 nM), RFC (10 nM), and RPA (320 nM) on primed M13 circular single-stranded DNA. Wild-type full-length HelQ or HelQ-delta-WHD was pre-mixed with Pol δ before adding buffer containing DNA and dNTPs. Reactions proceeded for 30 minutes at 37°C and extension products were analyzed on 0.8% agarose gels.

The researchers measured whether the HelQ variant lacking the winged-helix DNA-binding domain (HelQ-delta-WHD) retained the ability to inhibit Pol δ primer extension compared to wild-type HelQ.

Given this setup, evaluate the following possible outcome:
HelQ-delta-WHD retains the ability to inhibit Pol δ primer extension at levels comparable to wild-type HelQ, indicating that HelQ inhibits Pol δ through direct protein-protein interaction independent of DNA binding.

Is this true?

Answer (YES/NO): YES